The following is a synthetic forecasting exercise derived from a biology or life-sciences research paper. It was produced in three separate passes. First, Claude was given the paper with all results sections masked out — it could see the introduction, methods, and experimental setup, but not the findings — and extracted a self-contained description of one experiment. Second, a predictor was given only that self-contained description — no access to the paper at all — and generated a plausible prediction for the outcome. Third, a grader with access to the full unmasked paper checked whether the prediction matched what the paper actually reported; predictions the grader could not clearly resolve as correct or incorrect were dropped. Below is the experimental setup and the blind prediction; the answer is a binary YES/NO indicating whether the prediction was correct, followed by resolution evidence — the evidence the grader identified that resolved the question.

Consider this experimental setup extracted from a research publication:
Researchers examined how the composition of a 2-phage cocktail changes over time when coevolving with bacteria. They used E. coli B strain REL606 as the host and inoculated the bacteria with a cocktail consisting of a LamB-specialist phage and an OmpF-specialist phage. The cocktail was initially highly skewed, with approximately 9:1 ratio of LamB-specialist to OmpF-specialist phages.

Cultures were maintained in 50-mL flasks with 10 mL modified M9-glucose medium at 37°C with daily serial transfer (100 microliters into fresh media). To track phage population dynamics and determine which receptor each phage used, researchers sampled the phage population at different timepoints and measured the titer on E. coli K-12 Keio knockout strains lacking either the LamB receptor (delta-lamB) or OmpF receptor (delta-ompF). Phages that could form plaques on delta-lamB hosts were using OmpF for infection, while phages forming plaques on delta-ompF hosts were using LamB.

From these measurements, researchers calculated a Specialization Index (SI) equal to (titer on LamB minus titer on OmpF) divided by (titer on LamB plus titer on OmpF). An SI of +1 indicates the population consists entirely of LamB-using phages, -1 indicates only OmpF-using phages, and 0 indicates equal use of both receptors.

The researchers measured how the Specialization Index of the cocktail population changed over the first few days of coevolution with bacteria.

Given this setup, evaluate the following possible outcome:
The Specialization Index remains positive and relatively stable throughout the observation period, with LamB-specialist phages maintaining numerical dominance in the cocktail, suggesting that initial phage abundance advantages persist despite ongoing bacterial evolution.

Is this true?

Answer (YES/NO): NO